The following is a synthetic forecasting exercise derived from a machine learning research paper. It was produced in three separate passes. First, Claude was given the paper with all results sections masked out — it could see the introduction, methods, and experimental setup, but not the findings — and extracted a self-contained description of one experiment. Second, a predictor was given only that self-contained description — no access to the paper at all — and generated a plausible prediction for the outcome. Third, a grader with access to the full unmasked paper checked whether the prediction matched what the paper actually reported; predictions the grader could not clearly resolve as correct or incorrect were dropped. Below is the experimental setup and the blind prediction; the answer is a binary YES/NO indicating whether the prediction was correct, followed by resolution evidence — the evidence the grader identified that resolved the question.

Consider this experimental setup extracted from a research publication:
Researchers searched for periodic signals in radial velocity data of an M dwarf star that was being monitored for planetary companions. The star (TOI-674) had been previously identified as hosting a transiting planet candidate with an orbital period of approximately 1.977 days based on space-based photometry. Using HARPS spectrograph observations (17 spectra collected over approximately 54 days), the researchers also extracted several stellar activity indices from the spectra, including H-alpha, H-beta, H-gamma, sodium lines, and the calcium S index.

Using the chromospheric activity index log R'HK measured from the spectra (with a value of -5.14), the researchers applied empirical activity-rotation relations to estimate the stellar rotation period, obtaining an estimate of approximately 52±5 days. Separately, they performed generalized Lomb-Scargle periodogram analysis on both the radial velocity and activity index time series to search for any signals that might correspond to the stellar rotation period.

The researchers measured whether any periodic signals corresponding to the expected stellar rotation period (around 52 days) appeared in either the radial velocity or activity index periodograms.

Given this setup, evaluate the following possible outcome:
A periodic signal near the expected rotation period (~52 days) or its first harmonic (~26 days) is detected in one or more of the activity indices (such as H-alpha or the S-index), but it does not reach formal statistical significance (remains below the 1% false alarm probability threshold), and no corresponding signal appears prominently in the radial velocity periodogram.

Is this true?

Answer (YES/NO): NO